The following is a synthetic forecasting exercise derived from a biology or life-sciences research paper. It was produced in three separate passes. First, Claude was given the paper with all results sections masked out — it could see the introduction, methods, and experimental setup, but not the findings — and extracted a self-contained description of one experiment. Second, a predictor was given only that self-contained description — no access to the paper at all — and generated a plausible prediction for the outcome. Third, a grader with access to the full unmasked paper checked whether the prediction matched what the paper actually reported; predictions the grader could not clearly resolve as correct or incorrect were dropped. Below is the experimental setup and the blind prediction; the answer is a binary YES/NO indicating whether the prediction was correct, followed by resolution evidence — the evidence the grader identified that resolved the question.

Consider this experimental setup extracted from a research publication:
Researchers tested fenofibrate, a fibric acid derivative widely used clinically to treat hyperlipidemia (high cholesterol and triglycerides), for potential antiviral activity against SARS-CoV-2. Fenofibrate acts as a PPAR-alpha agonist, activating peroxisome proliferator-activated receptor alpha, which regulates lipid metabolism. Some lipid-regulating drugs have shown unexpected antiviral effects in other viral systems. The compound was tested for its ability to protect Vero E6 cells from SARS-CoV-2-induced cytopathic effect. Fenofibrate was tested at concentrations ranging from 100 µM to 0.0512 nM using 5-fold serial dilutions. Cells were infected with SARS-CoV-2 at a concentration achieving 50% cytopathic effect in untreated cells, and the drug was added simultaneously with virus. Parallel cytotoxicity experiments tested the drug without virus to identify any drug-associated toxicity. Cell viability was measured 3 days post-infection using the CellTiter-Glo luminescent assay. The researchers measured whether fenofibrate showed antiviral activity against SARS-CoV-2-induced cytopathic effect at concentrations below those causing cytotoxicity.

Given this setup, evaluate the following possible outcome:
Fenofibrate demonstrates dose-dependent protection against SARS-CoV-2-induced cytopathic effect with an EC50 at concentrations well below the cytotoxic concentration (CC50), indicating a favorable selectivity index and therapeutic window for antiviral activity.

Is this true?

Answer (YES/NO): YES